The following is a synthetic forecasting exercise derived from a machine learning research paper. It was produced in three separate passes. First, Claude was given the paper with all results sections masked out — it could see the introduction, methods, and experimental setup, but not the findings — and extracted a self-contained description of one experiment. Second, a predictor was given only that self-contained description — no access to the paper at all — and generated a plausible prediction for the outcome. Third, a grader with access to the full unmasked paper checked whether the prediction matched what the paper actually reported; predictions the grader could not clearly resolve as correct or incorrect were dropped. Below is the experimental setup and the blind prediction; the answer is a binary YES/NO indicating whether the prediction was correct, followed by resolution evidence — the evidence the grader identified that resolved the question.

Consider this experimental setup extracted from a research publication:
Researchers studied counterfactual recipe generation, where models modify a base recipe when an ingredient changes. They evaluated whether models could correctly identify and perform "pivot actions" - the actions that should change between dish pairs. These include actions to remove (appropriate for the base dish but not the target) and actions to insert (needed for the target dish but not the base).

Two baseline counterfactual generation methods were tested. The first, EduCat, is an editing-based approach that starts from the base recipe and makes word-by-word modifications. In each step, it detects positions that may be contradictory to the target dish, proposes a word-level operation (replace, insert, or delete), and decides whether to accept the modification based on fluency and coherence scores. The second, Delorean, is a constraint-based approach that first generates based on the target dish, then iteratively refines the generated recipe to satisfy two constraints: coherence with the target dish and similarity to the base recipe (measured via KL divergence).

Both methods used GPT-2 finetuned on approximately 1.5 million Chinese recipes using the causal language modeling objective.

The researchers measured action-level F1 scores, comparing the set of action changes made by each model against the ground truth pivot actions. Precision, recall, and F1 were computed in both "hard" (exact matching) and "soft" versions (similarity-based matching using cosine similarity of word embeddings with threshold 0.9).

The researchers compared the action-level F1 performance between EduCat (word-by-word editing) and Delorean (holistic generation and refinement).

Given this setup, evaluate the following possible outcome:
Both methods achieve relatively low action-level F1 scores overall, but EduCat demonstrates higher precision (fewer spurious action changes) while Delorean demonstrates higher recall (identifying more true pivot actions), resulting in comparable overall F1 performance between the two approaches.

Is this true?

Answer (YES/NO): NO